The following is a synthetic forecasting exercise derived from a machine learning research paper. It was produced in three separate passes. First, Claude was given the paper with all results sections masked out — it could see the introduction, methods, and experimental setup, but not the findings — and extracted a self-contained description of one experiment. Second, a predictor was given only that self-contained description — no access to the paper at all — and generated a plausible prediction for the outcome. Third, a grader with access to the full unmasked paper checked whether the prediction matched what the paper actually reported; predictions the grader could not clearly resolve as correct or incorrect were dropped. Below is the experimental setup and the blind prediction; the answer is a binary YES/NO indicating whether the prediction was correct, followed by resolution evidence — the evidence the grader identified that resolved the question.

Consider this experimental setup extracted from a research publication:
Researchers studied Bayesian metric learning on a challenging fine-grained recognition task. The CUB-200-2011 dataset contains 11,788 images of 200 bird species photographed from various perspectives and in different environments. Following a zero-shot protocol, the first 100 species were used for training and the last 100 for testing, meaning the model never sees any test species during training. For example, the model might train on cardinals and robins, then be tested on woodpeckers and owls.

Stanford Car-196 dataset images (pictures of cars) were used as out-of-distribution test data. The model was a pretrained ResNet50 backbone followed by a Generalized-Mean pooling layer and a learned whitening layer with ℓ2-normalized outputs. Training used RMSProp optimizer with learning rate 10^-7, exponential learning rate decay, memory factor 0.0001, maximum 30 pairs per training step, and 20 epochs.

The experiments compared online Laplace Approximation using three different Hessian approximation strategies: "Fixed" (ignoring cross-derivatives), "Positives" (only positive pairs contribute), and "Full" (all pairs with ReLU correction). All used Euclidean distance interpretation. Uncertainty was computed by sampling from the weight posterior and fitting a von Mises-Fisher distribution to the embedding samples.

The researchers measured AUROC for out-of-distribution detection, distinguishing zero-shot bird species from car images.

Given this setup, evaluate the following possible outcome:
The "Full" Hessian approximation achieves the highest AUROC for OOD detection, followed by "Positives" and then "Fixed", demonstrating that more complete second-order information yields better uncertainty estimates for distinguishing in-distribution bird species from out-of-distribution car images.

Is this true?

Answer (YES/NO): NO